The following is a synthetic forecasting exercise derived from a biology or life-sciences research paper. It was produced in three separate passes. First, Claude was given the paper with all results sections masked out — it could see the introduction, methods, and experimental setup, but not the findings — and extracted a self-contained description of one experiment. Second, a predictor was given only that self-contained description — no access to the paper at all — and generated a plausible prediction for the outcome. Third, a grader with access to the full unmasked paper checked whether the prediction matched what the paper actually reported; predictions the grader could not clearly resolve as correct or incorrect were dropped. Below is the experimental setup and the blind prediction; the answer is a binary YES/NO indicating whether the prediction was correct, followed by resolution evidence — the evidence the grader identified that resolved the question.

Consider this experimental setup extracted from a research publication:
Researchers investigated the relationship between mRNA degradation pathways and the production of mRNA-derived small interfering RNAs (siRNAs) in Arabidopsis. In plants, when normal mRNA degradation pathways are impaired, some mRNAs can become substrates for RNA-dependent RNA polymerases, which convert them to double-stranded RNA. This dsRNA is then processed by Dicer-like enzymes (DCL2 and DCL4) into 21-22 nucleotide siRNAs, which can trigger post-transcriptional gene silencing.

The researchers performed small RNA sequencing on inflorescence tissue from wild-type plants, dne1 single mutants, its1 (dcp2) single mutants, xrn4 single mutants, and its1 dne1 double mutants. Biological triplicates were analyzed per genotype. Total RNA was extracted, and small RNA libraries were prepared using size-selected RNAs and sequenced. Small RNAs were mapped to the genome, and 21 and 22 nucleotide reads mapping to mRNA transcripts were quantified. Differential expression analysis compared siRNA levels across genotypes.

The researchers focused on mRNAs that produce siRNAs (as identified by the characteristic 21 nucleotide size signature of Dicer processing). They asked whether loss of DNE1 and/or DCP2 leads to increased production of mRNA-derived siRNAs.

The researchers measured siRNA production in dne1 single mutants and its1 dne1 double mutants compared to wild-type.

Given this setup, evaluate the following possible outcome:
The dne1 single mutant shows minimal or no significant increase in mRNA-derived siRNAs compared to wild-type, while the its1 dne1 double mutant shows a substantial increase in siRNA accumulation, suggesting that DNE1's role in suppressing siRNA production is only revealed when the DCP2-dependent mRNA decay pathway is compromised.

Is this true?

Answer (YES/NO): NO